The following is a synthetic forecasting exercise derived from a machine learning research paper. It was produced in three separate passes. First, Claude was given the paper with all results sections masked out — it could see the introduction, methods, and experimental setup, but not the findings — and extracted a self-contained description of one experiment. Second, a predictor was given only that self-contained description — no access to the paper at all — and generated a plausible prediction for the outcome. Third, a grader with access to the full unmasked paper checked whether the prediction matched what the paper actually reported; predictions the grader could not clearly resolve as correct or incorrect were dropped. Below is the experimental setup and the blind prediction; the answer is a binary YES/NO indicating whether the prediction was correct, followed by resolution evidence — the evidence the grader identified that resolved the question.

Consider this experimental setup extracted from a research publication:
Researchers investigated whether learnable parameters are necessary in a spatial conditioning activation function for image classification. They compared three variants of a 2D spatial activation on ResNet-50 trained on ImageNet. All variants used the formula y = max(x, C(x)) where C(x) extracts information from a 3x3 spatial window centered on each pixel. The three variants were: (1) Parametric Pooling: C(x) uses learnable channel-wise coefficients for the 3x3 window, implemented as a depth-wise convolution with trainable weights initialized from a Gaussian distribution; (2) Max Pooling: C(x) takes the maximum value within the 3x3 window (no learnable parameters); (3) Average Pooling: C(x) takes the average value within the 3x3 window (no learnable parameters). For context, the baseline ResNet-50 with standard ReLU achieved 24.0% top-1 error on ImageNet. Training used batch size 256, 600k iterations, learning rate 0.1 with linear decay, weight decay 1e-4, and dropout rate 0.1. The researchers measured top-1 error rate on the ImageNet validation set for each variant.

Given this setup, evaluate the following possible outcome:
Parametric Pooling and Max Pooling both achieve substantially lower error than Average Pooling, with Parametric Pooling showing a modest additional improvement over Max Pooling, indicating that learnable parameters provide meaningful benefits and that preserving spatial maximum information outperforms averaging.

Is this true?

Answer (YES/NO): NO